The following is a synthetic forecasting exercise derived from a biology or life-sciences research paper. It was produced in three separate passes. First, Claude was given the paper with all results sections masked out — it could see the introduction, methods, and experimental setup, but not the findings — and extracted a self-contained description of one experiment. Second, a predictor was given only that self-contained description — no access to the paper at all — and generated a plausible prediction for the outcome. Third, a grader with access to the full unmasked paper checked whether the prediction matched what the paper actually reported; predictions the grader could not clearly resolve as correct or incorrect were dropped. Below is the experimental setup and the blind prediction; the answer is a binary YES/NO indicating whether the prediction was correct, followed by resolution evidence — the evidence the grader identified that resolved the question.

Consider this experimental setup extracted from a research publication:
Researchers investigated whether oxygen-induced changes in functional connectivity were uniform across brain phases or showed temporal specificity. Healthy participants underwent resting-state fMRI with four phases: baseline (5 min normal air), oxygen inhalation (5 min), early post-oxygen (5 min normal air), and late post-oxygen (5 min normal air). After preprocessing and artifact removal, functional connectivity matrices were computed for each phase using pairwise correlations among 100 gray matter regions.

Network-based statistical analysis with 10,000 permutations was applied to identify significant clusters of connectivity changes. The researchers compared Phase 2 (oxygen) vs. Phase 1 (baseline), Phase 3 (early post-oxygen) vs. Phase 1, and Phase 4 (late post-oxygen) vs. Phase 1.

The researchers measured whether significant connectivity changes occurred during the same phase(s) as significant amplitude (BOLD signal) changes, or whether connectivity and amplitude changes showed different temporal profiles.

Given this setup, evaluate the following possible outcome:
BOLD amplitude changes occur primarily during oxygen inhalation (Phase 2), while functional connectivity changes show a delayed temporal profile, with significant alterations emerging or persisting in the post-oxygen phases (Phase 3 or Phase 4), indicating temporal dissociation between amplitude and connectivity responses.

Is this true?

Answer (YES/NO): NO